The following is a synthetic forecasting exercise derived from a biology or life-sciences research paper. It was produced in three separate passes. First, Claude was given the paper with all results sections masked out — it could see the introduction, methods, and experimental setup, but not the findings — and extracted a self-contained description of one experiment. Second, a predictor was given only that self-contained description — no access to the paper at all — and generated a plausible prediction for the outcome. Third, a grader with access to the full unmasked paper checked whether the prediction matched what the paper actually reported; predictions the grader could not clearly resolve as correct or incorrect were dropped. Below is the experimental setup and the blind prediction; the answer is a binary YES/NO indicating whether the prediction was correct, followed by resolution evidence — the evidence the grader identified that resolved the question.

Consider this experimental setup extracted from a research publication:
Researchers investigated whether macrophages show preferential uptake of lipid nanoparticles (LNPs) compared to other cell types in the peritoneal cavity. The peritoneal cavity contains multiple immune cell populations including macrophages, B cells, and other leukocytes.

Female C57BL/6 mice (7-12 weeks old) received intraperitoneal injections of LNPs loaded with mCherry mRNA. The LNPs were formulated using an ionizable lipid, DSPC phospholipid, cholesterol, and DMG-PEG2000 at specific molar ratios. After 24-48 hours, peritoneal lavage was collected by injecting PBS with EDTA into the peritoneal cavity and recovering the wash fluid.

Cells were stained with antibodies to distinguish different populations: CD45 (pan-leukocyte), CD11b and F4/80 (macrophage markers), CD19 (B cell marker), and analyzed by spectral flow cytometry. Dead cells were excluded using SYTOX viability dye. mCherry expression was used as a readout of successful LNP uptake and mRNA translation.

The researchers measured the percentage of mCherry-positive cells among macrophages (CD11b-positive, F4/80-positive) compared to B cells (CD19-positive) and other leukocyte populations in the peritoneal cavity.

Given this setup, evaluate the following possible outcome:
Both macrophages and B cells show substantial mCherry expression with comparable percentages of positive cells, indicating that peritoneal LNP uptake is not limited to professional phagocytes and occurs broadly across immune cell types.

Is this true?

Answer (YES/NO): NO